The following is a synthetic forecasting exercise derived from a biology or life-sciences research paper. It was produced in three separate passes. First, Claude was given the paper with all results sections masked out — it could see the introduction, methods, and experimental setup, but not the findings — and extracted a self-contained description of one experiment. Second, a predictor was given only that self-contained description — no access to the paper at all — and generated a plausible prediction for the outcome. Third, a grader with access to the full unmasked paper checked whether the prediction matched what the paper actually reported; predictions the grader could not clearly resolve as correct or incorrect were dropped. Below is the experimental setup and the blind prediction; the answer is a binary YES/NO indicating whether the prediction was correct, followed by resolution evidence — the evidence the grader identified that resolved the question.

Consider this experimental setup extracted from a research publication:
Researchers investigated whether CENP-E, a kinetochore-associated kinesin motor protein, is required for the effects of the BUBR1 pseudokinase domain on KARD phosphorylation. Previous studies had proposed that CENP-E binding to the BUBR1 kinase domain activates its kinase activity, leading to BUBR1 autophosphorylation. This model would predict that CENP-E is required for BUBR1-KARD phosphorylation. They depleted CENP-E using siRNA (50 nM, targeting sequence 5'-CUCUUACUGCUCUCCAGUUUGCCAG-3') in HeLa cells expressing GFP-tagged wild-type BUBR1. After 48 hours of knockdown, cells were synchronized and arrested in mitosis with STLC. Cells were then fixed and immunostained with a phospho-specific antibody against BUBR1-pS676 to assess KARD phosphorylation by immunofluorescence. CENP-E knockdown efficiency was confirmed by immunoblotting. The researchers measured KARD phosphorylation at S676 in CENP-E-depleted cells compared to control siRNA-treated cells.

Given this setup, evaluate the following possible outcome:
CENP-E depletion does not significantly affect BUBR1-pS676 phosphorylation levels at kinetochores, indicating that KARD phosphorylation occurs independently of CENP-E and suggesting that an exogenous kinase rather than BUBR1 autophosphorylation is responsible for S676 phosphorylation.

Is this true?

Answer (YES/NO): NO